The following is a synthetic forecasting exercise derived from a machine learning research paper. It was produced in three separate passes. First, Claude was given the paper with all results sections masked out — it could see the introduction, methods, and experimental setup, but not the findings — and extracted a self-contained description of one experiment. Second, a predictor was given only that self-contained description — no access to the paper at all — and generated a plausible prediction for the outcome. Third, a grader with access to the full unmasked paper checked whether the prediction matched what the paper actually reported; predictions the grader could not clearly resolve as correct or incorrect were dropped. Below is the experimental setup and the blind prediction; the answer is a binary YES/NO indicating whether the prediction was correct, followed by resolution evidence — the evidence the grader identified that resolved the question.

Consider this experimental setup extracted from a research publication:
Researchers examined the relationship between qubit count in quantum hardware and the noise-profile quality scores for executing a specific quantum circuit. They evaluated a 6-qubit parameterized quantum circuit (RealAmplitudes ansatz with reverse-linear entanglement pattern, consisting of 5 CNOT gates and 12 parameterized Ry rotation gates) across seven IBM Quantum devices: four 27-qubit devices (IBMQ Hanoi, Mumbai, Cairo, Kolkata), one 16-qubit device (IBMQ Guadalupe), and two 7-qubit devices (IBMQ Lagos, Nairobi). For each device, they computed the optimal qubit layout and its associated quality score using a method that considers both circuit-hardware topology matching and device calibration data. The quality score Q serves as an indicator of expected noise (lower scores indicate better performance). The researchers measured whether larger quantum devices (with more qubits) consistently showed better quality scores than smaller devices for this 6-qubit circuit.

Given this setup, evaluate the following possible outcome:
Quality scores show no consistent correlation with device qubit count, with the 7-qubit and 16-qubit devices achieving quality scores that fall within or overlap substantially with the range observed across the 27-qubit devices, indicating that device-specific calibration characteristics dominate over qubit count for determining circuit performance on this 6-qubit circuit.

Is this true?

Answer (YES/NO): YES